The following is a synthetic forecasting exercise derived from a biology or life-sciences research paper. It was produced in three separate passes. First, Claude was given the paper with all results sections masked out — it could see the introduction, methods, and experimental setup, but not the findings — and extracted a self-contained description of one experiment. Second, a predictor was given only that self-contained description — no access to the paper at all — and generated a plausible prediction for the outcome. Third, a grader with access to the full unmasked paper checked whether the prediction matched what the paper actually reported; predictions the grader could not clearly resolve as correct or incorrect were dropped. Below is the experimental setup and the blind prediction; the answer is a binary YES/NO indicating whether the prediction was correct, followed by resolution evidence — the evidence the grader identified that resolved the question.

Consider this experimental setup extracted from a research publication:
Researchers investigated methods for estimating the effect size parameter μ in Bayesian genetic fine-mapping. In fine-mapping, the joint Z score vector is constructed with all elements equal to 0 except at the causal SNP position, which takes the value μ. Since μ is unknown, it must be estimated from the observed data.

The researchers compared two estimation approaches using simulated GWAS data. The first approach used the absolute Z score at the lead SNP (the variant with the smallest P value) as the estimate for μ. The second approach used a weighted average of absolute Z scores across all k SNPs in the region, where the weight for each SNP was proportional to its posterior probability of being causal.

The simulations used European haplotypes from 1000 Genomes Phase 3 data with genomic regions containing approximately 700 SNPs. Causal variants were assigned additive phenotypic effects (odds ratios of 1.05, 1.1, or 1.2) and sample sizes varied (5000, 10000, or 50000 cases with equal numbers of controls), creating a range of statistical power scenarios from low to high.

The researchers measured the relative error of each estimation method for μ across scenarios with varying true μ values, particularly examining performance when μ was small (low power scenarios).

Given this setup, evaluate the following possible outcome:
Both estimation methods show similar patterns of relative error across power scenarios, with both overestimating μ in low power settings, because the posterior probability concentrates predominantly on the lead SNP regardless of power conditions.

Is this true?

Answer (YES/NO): NO